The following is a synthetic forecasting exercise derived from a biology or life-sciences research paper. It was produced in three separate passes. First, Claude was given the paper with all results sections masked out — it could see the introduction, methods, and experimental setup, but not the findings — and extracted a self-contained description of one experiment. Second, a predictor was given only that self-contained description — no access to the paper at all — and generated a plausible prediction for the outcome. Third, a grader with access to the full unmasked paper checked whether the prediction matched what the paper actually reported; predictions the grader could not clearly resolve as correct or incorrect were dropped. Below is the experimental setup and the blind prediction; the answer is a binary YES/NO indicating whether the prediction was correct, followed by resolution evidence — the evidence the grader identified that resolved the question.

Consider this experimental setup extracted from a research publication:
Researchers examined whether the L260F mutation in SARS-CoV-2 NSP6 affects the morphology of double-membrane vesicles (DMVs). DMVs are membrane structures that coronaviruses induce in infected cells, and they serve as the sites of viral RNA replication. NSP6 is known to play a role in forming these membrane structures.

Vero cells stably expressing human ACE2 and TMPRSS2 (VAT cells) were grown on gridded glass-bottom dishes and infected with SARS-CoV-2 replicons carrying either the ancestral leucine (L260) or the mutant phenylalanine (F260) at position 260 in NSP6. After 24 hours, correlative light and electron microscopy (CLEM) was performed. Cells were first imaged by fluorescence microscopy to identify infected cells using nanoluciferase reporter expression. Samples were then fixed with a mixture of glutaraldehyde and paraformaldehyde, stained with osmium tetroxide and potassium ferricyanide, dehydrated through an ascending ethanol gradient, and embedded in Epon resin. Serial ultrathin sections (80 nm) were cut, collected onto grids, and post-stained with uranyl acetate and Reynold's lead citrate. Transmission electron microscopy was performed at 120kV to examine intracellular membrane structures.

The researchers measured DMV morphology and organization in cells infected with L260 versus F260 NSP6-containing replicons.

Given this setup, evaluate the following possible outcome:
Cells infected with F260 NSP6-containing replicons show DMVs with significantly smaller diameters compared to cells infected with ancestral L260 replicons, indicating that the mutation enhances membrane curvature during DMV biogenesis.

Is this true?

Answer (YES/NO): NO